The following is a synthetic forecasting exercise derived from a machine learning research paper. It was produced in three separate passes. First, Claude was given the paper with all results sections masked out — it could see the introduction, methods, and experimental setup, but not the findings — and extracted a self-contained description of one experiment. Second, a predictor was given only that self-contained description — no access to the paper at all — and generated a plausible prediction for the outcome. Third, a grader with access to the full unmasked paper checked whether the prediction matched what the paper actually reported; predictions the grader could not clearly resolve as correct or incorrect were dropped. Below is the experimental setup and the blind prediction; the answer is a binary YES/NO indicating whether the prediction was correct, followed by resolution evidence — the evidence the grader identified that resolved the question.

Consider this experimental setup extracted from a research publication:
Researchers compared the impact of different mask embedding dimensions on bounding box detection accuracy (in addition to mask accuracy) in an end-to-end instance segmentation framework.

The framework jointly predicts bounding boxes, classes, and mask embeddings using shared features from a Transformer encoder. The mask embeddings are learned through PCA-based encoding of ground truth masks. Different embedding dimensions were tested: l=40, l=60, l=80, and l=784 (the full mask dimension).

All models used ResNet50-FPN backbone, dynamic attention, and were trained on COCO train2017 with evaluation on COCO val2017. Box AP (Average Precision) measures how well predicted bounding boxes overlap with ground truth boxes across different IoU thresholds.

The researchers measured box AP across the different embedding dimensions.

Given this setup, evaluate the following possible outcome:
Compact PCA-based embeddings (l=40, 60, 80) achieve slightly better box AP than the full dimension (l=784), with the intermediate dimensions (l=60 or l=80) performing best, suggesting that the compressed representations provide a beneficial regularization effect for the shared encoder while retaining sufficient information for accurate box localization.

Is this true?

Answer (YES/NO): NO